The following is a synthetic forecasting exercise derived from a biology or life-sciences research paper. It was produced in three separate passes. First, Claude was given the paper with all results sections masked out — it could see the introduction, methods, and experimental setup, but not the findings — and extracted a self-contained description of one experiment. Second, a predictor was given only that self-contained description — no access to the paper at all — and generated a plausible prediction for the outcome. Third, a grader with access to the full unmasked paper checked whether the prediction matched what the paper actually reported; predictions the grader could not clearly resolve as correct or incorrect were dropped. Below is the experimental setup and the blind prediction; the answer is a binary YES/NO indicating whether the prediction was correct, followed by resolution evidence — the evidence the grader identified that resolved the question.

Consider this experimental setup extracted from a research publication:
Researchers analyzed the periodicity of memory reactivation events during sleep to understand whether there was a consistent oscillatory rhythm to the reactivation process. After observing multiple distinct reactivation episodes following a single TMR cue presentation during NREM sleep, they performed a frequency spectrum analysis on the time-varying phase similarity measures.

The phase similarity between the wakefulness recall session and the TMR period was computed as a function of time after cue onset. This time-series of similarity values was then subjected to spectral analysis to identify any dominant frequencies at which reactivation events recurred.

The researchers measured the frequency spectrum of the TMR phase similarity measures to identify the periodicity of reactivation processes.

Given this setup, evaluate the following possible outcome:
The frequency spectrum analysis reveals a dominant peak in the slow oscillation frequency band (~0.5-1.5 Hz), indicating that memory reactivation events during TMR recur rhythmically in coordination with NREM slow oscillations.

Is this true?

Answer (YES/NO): YES